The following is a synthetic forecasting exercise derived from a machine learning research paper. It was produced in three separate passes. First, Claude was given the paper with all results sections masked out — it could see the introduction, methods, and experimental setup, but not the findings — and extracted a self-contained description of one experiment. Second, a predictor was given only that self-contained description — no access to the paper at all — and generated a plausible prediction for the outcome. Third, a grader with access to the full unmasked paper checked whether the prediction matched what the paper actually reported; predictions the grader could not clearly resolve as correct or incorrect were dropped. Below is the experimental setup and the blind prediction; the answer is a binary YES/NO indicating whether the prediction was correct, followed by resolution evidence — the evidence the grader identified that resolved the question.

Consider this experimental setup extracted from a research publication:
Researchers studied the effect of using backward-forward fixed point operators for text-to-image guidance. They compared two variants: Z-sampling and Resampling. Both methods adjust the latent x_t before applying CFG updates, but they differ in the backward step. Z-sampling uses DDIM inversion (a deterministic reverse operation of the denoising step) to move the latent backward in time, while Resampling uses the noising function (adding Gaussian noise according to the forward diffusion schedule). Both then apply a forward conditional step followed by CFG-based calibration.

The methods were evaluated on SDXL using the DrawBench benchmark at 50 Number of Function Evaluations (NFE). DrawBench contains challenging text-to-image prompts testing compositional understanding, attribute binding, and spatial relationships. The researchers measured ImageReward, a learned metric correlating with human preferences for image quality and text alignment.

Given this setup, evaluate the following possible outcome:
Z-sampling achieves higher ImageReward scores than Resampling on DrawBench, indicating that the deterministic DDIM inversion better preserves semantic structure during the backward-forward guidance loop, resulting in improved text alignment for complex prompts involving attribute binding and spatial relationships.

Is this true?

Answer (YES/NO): YES